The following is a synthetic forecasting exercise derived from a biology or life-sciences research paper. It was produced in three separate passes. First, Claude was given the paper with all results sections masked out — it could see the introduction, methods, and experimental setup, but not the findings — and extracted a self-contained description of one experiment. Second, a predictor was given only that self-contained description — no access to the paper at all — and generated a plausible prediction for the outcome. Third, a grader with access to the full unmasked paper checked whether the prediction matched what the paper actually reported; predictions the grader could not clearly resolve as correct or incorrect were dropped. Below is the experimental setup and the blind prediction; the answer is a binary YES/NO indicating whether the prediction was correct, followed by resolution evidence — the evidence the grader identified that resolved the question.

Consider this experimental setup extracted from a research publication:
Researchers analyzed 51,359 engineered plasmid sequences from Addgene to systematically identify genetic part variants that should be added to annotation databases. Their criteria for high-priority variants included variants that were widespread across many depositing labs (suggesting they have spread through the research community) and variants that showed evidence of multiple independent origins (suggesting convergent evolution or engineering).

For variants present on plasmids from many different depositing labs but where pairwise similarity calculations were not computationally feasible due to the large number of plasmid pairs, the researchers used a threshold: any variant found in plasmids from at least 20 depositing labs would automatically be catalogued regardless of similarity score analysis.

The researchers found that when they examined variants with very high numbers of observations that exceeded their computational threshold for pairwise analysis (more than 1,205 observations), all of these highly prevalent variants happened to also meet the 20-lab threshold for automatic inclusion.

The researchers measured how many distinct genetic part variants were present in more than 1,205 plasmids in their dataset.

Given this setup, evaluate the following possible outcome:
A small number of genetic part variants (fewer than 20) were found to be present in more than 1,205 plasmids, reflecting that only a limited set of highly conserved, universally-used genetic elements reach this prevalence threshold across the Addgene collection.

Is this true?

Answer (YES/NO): YES